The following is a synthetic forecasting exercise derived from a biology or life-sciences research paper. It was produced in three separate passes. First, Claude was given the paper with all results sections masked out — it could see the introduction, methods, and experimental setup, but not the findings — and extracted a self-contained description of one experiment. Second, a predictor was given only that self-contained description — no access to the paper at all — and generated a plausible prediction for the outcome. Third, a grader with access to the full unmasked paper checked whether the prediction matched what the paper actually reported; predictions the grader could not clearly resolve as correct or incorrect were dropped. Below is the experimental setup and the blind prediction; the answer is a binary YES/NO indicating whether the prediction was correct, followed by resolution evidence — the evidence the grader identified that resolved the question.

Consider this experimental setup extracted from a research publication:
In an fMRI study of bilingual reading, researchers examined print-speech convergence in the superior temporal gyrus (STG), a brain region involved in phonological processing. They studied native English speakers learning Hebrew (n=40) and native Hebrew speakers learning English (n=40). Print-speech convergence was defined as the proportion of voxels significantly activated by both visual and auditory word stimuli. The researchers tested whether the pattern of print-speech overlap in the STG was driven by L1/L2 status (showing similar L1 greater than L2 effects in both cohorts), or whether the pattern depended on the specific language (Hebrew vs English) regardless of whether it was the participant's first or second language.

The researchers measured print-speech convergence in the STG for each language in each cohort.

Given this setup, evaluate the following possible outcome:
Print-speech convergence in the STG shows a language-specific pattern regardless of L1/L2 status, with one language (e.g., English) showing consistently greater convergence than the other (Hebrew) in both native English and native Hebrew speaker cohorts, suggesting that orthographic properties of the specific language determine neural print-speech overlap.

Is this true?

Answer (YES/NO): YES